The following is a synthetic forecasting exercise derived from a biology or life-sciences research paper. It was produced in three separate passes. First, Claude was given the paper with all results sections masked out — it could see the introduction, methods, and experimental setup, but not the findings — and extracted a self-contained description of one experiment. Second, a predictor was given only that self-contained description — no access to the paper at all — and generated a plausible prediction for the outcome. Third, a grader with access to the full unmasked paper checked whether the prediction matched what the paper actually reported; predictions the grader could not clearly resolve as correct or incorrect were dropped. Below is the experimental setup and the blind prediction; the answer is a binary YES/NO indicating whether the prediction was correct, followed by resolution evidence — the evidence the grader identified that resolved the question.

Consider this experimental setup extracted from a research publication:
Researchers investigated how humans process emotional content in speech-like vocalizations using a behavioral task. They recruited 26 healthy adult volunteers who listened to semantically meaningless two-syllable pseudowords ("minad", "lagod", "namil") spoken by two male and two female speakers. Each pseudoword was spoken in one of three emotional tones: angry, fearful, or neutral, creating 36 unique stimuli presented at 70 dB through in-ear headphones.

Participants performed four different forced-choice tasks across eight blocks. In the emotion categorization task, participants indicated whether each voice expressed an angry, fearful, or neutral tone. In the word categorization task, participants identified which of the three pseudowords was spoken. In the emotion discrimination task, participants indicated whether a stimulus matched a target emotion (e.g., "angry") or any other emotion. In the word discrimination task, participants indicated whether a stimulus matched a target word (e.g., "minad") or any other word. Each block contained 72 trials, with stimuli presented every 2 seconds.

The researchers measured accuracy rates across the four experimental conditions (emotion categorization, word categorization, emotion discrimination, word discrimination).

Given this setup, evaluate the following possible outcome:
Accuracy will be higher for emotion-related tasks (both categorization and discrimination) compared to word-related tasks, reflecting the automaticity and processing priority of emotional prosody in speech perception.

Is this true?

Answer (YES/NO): NO